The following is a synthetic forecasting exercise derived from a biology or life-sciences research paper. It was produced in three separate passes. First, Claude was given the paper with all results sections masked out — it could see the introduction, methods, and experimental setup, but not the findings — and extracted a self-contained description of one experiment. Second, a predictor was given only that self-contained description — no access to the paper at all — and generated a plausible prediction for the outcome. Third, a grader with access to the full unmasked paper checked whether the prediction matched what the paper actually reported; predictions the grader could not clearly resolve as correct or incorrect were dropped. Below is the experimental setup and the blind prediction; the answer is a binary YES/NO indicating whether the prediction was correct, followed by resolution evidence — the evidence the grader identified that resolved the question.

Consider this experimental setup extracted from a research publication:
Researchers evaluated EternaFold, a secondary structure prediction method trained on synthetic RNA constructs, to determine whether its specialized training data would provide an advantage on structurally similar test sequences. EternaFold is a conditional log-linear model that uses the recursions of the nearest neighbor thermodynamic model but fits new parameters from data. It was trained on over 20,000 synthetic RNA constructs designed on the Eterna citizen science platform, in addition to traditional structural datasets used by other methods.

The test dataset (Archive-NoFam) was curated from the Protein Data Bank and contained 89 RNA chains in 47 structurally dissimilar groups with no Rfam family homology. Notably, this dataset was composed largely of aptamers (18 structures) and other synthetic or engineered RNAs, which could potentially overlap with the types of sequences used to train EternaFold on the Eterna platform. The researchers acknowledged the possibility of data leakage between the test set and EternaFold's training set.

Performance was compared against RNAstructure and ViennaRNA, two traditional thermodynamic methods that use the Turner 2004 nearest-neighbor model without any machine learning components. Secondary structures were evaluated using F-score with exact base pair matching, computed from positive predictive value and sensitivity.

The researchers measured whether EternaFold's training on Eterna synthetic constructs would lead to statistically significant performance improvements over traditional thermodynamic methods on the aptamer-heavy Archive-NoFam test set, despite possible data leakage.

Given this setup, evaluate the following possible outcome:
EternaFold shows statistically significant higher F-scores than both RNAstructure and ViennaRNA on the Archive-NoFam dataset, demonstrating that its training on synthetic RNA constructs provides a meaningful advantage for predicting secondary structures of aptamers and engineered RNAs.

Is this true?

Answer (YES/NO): NO